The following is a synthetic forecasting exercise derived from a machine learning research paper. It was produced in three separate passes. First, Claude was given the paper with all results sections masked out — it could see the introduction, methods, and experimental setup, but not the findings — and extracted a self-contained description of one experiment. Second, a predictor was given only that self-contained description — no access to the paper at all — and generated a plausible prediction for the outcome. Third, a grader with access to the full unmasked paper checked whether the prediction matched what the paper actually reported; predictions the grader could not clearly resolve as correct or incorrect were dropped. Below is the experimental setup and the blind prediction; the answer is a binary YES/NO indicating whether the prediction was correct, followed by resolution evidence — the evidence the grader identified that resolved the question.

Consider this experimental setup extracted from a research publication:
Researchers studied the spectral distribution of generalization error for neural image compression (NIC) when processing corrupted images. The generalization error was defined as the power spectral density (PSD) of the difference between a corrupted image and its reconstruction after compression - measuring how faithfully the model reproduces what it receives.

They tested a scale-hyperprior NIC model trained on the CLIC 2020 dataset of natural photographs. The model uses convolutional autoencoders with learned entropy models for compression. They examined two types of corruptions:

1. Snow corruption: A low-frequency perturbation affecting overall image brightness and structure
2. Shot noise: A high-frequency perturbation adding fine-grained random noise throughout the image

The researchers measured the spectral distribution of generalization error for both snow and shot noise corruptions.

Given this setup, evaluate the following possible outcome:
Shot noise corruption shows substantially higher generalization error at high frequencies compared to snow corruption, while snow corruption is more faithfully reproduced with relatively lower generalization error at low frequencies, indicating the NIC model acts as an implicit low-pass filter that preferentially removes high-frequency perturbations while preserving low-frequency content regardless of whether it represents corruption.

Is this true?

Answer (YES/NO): YES